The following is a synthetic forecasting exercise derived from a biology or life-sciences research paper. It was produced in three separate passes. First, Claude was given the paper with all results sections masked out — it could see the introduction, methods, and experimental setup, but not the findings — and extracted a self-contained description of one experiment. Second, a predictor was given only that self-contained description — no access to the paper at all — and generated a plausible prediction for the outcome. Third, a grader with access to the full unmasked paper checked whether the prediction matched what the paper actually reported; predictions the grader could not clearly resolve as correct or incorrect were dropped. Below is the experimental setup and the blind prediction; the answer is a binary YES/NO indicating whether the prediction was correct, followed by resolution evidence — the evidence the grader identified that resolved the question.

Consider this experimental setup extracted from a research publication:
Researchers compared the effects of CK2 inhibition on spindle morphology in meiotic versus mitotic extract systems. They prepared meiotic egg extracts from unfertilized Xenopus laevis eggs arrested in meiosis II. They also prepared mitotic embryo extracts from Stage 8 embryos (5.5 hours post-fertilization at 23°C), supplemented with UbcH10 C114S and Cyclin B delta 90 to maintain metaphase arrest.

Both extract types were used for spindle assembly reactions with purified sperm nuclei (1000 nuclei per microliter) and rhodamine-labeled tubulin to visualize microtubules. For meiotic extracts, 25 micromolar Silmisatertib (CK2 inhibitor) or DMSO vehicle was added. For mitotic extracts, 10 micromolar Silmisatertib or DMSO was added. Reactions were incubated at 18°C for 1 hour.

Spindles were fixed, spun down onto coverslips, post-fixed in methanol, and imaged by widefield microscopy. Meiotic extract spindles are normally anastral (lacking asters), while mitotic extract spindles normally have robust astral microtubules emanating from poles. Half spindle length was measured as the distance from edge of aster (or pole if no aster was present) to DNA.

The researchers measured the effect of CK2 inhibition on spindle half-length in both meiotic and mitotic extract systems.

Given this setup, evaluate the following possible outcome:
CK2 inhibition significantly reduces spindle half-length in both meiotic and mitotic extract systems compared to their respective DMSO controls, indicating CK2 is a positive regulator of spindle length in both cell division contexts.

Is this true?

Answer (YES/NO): NO